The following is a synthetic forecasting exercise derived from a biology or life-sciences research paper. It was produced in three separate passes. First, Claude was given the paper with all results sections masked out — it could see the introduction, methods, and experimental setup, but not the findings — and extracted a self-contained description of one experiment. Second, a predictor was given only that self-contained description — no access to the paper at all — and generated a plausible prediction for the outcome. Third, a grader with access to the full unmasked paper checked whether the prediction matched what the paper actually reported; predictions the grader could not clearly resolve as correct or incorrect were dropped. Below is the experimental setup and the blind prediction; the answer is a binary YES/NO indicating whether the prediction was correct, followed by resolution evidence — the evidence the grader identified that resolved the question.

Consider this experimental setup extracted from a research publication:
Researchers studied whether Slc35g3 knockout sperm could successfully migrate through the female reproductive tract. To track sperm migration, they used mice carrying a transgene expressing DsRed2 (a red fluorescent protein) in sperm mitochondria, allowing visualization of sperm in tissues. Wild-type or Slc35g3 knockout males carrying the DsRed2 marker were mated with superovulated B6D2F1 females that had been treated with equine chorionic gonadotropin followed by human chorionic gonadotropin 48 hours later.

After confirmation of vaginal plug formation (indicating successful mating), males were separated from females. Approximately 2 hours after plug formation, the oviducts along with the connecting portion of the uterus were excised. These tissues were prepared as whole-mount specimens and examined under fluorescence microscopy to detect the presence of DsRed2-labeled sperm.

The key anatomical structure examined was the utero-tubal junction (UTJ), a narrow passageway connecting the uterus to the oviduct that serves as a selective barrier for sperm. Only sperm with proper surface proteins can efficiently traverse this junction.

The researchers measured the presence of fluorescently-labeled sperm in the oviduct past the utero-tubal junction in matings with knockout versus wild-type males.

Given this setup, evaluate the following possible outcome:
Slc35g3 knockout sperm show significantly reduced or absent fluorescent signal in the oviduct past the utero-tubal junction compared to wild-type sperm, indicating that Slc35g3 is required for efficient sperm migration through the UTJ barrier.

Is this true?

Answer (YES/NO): YES